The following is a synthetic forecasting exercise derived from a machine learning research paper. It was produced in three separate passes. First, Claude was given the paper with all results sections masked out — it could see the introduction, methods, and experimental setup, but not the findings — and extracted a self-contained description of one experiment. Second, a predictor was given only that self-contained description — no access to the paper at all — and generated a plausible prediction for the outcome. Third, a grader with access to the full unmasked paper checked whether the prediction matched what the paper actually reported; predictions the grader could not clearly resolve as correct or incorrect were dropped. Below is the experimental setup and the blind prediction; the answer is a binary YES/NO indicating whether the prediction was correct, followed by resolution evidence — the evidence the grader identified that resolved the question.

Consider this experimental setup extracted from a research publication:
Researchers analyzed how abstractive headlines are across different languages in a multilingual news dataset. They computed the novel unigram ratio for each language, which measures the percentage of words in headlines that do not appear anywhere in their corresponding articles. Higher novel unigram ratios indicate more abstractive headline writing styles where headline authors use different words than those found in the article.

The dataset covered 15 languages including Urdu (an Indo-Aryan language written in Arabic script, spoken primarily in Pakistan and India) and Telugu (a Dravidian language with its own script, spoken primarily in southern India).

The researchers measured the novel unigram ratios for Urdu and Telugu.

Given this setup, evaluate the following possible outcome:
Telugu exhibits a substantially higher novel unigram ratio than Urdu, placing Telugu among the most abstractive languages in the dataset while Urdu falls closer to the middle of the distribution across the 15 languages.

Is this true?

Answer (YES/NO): NO